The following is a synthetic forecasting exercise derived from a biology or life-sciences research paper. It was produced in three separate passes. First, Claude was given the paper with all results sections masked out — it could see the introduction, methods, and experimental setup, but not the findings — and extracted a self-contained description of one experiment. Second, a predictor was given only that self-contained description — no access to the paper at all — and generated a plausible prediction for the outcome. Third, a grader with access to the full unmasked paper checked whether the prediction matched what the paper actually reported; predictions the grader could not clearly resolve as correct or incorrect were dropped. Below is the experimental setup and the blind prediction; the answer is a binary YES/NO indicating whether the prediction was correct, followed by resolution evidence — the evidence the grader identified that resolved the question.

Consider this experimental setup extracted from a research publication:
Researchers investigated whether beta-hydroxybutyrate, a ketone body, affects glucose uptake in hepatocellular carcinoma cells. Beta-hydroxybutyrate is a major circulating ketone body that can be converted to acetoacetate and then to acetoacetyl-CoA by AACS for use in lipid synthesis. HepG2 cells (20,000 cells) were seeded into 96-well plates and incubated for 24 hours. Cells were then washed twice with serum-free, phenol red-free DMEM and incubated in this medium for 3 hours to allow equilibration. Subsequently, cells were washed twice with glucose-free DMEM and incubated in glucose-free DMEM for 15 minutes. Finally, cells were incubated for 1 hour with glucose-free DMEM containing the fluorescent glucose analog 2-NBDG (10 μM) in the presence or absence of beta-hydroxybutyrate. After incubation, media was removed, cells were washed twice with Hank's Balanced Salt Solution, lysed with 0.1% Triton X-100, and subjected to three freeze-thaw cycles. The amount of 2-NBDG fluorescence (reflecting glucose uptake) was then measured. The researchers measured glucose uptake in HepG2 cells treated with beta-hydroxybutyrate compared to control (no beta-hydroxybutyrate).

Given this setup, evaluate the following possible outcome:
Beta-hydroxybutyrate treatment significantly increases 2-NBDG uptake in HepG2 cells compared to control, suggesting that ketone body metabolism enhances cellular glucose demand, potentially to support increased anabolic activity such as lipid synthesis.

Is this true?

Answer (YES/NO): NO